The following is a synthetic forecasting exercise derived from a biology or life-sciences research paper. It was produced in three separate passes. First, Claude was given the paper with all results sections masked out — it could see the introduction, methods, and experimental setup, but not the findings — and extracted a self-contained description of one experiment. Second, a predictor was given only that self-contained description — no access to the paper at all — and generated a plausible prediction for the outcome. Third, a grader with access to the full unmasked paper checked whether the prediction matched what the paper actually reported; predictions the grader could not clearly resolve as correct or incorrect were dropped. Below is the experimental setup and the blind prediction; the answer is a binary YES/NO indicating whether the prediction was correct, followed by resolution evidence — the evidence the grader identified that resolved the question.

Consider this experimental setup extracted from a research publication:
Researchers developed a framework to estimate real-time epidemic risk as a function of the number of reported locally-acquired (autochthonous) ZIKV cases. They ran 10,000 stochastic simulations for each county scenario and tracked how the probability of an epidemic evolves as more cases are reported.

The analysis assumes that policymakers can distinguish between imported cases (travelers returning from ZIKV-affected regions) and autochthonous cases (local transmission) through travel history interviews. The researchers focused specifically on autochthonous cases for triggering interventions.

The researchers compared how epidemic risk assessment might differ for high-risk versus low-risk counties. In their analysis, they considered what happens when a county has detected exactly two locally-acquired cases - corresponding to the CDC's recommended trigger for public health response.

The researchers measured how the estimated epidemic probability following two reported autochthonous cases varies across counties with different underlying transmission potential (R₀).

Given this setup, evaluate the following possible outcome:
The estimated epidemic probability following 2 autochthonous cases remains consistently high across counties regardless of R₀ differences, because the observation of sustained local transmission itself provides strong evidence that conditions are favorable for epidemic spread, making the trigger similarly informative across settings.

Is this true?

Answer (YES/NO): NO